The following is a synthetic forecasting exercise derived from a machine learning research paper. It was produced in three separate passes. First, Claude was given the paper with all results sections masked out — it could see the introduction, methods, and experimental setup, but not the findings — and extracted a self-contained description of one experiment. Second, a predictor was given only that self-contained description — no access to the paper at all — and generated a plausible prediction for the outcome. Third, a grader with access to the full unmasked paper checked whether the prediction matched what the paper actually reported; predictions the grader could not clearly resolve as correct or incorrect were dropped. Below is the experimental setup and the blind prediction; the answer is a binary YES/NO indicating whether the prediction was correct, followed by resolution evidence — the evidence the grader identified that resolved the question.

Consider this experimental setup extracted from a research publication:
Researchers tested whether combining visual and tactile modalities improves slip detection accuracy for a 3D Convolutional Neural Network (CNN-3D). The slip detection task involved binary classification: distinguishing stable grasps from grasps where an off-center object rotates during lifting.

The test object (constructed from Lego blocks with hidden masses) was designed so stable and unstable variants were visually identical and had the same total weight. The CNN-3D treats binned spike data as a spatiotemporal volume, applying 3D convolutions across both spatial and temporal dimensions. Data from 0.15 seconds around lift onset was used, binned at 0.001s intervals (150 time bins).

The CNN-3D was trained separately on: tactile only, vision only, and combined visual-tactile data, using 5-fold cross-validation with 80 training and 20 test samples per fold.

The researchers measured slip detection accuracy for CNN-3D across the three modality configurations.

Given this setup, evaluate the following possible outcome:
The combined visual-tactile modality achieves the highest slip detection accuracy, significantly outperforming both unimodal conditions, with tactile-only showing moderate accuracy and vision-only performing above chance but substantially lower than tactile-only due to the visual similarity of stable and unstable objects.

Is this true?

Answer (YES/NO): NO